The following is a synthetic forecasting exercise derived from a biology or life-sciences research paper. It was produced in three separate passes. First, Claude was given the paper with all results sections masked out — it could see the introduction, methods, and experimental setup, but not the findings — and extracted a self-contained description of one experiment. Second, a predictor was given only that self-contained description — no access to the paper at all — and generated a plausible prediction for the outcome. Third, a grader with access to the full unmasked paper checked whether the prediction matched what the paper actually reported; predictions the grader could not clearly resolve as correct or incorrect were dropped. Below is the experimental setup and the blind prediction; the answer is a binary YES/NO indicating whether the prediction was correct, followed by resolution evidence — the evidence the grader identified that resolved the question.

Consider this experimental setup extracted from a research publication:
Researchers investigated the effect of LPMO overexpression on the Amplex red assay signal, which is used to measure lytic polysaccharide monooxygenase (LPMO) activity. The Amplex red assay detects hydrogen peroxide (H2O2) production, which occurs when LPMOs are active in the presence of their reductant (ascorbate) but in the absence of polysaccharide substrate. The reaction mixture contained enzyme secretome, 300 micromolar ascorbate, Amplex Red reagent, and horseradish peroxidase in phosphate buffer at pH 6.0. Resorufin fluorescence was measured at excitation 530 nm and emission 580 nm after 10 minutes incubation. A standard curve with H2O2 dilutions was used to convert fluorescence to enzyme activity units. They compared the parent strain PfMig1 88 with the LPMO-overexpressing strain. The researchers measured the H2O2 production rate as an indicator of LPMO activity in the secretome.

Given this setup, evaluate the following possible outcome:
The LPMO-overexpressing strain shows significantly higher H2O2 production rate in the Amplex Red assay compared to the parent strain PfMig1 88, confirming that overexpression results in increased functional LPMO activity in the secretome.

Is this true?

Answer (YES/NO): YES